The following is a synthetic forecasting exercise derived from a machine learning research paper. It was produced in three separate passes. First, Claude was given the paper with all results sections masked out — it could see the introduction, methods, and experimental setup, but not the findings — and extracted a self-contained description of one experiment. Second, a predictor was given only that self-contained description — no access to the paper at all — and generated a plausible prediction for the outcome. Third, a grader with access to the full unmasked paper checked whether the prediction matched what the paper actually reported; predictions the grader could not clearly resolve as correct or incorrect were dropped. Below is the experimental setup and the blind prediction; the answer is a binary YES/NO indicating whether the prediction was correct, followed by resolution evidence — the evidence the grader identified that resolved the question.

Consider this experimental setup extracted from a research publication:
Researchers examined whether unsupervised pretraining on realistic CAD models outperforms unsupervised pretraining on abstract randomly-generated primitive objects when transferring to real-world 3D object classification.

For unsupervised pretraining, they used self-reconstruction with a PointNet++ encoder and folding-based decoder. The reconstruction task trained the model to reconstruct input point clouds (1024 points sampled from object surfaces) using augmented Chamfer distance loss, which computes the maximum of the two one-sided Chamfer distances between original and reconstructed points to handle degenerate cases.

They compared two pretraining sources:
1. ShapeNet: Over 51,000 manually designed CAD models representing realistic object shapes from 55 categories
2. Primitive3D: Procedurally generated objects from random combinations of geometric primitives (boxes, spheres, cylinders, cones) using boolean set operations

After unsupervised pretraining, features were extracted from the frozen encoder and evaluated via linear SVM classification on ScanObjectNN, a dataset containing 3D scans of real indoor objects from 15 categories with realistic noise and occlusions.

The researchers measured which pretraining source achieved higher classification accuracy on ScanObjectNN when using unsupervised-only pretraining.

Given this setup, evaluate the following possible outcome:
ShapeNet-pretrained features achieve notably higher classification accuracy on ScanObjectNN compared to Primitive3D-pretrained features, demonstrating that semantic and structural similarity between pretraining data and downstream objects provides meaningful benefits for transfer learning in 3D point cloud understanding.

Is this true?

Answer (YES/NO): NO